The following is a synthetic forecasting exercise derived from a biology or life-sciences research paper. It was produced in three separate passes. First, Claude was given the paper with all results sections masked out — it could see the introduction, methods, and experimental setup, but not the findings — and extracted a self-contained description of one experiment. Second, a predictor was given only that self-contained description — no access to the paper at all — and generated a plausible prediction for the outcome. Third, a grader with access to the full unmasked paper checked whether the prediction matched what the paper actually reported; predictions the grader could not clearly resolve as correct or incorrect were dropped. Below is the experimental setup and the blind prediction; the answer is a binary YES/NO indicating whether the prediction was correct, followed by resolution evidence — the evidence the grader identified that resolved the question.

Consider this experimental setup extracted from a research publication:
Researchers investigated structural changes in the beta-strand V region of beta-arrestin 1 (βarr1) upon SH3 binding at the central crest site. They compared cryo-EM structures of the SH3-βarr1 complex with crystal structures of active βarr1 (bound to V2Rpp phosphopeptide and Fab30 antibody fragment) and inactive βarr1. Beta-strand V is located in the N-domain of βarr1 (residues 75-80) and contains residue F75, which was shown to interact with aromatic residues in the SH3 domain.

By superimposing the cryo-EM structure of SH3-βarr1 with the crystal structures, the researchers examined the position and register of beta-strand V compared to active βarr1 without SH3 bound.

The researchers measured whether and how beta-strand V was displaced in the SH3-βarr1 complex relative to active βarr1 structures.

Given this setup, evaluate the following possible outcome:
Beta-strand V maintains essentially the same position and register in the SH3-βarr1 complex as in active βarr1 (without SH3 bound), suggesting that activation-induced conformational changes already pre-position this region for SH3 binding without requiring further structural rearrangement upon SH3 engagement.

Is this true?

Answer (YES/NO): NO